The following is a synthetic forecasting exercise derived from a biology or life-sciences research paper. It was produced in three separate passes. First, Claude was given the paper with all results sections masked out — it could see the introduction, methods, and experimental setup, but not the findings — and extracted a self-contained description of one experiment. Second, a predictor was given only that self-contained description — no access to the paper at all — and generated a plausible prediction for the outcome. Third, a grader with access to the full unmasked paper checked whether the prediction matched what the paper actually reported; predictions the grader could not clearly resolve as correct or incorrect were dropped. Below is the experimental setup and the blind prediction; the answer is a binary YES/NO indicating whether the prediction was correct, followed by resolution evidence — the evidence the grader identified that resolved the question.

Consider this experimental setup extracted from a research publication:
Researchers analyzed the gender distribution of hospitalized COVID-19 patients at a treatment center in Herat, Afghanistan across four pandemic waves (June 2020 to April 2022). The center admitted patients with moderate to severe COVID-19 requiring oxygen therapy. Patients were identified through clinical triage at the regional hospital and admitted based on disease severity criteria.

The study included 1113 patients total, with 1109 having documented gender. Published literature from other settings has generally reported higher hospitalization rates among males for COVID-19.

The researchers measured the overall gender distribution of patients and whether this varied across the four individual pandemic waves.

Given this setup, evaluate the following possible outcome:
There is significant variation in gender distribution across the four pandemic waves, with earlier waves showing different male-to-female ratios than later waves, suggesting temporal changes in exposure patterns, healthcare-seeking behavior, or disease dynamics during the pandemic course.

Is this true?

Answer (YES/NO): NO